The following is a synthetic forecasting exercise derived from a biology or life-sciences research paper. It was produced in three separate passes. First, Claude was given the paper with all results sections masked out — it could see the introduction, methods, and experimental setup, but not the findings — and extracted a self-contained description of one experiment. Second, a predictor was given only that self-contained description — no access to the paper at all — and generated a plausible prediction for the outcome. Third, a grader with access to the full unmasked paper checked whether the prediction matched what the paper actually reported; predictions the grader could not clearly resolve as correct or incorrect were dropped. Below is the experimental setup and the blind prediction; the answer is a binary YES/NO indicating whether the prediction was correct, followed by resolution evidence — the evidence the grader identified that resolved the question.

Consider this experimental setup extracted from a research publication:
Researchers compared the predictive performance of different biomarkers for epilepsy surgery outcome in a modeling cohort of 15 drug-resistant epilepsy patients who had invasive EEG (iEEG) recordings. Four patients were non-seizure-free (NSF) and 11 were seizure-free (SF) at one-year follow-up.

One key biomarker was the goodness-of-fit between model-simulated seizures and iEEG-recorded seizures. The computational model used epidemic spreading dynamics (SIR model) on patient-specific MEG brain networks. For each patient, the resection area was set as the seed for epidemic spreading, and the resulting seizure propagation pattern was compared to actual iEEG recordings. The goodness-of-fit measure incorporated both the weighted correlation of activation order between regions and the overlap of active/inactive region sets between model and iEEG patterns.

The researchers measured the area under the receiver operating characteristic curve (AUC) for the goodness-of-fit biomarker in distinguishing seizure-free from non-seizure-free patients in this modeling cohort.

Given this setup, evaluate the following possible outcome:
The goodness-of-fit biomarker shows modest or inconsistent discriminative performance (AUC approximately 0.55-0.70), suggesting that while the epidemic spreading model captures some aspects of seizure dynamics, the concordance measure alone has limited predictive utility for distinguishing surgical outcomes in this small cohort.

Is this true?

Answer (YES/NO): NO